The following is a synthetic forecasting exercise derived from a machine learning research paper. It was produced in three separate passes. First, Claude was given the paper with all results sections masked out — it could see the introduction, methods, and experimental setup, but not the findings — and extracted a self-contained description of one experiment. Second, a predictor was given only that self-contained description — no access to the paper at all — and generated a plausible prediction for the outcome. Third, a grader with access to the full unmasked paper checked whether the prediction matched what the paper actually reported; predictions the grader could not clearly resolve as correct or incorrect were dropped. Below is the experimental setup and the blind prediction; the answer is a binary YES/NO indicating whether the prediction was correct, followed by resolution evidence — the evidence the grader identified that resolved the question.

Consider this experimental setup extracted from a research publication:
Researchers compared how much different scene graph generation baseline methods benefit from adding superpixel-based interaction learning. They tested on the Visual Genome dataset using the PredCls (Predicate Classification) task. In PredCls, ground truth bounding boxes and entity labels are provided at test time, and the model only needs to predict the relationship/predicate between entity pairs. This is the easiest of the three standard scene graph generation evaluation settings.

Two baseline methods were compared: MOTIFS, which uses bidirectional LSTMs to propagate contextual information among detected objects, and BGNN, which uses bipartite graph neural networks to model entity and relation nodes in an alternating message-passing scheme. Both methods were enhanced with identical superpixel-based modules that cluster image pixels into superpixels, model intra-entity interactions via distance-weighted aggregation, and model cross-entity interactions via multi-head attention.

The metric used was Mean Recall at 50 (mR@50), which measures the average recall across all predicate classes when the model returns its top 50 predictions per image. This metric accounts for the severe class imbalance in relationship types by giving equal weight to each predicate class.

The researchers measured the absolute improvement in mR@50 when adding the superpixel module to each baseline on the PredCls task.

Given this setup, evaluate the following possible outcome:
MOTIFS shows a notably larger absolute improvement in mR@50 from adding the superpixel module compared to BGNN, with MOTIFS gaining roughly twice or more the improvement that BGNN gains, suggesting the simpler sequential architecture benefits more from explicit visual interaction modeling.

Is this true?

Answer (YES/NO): NO